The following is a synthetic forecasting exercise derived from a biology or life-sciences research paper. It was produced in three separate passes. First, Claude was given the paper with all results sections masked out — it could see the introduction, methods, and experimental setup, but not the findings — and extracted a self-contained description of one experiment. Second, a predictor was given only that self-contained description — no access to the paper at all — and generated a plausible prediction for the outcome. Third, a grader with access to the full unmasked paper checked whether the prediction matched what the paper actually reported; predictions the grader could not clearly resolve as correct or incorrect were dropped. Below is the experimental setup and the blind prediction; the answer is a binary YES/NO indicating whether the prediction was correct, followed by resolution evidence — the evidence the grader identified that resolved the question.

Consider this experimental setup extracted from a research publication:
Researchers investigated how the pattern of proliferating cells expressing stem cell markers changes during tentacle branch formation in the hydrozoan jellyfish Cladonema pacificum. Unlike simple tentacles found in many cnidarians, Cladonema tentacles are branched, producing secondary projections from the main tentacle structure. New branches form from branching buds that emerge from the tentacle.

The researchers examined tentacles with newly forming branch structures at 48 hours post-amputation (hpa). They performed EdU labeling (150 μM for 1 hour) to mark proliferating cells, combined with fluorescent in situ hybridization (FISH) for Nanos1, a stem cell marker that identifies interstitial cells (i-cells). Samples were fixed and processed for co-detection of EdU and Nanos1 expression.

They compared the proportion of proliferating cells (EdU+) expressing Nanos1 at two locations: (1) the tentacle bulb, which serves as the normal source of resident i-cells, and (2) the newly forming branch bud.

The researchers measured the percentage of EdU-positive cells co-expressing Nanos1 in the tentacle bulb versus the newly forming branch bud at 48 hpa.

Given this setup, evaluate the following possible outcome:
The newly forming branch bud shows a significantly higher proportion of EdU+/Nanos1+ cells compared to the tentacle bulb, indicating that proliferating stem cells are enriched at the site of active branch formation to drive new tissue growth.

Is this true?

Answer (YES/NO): NO